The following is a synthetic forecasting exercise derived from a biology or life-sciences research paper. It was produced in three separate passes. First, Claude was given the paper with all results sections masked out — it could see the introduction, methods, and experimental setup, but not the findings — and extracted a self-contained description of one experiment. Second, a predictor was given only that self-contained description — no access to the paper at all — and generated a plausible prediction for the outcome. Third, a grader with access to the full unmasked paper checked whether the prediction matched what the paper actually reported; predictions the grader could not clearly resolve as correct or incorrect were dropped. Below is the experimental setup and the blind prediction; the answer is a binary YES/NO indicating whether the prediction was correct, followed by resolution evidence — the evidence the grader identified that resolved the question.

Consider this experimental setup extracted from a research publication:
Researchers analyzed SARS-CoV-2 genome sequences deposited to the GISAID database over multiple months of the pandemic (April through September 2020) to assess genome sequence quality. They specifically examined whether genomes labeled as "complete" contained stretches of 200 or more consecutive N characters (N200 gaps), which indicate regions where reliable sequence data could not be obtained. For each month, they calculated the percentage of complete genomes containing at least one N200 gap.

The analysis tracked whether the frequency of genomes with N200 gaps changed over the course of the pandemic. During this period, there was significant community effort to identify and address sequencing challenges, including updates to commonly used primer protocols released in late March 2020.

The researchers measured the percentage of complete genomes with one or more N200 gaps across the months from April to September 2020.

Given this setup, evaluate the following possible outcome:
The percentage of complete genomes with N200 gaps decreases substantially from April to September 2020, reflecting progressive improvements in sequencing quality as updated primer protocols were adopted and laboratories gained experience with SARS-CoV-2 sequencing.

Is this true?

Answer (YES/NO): NO